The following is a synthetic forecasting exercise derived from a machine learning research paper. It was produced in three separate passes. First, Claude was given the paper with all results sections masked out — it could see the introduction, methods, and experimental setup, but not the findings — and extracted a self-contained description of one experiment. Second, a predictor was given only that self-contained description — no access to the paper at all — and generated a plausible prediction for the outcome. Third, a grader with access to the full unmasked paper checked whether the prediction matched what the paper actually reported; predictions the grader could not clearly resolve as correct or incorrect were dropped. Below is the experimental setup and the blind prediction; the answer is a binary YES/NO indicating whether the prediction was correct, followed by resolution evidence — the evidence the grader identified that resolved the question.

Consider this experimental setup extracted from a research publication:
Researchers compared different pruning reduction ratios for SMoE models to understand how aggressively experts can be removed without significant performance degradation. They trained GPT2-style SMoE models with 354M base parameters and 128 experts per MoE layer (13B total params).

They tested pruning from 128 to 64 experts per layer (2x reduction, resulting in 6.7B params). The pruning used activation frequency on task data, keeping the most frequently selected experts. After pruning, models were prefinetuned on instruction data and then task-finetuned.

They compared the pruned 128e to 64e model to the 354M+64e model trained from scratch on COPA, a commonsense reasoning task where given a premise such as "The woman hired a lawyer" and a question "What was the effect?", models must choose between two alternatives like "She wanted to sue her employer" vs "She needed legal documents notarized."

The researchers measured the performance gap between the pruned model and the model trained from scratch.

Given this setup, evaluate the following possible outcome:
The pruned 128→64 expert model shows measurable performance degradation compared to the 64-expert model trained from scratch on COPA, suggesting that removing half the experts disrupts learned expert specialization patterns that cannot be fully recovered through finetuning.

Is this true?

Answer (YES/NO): YES